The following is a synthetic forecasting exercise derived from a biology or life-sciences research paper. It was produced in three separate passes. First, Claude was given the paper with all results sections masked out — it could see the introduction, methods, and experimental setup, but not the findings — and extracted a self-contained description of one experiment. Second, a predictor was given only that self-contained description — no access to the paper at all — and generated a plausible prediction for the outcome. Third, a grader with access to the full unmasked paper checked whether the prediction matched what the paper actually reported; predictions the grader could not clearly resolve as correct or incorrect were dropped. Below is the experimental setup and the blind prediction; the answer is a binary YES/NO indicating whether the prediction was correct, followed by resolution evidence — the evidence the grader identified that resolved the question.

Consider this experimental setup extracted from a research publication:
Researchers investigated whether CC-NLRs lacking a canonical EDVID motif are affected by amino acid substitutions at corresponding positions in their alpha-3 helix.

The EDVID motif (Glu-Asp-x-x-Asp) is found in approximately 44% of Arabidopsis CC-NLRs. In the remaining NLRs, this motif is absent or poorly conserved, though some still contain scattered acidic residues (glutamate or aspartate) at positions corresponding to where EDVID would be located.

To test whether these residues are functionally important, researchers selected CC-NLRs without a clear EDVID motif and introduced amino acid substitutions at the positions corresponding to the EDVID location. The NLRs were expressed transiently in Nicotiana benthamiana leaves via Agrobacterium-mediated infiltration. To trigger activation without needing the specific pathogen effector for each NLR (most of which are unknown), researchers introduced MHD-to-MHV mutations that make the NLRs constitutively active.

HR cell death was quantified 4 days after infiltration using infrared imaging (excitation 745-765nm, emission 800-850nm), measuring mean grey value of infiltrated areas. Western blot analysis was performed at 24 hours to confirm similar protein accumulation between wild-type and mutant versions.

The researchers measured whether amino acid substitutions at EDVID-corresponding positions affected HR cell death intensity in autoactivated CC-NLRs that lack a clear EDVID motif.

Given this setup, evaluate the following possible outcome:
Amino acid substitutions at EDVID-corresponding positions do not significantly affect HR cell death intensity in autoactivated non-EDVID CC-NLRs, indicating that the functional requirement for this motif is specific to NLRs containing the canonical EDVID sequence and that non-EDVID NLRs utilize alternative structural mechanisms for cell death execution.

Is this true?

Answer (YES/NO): YES